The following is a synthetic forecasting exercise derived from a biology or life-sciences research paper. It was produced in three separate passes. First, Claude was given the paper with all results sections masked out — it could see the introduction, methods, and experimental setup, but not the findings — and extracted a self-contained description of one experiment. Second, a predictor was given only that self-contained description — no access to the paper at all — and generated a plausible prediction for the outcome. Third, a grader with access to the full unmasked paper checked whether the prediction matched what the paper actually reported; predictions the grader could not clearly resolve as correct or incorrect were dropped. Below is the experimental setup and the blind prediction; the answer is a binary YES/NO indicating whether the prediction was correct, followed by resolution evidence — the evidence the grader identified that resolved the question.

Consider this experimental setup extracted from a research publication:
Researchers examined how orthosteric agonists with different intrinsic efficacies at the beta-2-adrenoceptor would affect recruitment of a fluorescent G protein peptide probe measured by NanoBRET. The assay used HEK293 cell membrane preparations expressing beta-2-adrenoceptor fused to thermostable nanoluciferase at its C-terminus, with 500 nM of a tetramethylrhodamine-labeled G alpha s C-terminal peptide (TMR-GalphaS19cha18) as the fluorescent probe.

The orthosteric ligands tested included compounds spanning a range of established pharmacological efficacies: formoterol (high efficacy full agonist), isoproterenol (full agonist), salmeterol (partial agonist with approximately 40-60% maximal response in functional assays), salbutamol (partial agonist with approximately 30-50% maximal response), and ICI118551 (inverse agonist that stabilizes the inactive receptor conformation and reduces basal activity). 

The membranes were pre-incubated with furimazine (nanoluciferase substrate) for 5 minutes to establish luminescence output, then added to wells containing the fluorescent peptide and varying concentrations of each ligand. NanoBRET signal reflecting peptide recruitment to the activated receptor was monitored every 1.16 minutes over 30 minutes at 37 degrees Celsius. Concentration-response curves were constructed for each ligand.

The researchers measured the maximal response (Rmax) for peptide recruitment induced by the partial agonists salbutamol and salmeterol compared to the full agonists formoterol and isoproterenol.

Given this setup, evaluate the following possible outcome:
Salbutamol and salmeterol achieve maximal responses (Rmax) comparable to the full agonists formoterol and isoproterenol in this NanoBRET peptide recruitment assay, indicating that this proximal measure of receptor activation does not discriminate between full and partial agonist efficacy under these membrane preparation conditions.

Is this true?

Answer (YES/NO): NO